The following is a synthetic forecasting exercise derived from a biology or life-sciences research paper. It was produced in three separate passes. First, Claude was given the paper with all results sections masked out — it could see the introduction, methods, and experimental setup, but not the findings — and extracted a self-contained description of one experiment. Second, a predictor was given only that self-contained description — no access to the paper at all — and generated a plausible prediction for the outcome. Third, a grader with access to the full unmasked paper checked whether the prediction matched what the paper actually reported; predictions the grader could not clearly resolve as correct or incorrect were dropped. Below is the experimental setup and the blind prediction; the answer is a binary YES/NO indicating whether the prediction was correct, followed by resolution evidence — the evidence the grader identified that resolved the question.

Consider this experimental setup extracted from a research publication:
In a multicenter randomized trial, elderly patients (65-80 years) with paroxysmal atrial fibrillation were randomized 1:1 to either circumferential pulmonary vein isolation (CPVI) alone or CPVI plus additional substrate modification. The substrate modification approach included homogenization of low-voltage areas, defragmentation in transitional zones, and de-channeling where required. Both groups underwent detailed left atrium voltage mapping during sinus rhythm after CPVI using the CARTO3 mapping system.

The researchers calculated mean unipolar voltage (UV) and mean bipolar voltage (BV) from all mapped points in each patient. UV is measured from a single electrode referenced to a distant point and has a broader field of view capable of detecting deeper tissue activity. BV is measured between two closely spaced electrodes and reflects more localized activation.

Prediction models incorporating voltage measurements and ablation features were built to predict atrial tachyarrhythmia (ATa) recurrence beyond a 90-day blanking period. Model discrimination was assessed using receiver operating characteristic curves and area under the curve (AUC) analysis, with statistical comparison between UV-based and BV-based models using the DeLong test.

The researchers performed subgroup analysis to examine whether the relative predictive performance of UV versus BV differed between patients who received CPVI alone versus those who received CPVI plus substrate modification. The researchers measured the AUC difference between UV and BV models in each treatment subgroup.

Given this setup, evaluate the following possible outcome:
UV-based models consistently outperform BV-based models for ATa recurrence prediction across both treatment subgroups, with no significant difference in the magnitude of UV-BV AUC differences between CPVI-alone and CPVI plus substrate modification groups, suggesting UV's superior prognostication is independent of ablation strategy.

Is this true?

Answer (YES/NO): YES